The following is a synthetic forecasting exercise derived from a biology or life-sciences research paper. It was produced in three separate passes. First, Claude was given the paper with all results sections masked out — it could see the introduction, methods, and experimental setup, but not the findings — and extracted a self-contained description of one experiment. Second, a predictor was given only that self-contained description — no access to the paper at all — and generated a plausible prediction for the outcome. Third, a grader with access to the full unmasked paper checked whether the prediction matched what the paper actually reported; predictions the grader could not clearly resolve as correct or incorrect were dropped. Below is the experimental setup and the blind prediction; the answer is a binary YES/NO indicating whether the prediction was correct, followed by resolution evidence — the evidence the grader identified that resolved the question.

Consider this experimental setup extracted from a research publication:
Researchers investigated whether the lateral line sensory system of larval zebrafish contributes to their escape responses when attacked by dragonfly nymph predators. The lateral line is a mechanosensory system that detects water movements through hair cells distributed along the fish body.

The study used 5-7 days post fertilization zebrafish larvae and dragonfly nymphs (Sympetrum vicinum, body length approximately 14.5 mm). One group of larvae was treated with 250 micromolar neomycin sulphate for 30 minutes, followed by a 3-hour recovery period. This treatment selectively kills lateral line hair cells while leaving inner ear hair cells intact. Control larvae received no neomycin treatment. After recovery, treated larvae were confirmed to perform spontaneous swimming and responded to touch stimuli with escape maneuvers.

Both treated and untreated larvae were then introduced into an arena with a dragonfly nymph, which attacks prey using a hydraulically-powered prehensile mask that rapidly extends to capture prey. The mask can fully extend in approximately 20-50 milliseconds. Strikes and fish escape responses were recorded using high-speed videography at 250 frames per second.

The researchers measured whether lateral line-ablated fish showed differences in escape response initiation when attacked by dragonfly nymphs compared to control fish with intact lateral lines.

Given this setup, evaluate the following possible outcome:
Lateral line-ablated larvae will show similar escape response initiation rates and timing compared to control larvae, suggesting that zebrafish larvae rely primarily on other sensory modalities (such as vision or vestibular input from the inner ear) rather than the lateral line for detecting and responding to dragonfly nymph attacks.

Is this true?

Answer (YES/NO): NO